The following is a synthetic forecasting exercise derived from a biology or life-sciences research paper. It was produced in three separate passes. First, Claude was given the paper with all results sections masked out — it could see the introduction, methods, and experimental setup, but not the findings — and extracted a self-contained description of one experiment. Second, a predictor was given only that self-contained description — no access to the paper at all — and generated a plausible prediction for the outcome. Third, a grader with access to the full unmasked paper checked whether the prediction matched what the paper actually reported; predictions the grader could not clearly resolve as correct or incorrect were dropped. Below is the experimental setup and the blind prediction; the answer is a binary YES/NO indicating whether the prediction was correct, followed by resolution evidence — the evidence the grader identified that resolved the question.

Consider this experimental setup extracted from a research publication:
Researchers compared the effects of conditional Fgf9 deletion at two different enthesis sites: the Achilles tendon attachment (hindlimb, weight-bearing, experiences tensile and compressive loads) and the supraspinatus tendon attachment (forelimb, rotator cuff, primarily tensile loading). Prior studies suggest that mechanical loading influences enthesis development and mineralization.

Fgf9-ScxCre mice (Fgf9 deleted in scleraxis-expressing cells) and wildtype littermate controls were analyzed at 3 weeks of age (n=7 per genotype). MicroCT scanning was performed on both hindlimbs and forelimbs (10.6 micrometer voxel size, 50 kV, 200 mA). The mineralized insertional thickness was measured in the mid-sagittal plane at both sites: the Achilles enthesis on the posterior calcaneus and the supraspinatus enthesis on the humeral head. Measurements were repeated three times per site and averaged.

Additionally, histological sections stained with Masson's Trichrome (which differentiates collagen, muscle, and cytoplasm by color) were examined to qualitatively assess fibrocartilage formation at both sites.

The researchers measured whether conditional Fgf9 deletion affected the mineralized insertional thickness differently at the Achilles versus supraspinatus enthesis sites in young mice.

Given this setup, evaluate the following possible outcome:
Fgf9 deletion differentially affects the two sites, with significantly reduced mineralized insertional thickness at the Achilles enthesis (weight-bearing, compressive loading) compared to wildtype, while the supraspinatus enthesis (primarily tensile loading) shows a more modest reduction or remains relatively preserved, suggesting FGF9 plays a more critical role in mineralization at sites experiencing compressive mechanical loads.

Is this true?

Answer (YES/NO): NO